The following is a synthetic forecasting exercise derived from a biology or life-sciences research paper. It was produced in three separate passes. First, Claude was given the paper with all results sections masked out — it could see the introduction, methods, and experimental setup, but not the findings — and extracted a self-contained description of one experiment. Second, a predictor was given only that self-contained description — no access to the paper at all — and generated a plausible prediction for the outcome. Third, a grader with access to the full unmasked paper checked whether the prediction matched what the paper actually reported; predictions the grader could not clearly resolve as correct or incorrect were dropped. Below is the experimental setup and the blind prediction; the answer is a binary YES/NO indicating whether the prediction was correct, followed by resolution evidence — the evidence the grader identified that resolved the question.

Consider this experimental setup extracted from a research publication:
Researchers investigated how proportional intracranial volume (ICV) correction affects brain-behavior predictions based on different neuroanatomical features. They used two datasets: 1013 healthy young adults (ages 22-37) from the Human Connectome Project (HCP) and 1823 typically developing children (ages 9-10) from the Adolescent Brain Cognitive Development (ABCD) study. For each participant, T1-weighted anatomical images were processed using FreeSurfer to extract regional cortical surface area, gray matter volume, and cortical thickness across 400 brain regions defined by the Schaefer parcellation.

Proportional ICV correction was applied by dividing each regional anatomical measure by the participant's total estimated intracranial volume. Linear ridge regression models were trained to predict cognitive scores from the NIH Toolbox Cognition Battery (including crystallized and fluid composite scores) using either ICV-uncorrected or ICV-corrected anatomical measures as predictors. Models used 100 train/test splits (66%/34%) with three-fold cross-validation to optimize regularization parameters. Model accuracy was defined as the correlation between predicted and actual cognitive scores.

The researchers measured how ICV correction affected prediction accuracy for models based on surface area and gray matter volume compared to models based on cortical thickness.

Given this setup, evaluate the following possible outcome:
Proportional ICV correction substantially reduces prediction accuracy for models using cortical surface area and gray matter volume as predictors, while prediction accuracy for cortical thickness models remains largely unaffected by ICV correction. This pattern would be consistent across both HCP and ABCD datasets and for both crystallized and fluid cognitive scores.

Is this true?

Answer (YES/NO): NO